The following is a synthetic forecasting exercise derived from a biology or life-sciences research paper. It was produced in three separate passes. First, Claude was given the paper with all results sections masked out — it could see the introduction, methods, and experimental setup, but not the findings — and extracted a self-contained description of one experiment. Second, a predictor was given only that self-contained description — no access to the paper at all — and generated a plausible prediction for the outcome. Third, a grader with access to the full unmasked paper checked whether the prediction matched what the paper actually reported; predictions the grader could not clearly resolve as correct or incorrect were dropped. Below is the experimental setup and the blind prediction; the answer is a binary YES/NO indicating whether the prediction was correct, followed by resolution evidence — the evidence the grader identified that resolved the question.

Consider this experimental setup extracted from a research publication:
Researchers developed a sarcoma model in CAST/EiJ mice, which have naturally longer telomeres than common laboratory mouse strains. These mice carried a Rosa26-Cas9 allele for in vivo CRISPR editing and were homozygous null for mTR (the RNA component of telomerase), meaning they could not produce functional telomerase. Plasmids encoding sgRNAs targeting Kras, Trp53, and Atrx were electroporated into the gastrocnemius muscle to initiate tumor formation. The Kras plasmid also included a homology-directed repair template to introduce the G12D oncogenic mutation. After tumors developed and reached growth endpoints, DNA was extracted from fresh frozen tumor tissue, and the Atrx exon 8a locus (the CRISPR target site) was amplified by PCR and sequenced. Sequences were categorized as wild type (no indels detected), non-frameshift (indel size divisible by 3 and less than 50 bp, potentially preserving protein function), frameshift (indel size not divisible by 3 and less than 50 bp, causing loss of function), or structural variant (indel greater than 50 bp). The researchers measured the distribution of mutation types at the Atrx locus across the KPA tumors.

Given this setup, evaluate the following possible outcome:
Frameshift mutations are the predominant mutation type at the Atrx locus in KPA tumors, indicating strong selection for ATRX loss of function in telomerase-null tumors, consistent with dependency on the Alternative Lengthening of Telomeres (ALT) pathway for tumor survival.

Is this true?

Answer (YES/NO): NO